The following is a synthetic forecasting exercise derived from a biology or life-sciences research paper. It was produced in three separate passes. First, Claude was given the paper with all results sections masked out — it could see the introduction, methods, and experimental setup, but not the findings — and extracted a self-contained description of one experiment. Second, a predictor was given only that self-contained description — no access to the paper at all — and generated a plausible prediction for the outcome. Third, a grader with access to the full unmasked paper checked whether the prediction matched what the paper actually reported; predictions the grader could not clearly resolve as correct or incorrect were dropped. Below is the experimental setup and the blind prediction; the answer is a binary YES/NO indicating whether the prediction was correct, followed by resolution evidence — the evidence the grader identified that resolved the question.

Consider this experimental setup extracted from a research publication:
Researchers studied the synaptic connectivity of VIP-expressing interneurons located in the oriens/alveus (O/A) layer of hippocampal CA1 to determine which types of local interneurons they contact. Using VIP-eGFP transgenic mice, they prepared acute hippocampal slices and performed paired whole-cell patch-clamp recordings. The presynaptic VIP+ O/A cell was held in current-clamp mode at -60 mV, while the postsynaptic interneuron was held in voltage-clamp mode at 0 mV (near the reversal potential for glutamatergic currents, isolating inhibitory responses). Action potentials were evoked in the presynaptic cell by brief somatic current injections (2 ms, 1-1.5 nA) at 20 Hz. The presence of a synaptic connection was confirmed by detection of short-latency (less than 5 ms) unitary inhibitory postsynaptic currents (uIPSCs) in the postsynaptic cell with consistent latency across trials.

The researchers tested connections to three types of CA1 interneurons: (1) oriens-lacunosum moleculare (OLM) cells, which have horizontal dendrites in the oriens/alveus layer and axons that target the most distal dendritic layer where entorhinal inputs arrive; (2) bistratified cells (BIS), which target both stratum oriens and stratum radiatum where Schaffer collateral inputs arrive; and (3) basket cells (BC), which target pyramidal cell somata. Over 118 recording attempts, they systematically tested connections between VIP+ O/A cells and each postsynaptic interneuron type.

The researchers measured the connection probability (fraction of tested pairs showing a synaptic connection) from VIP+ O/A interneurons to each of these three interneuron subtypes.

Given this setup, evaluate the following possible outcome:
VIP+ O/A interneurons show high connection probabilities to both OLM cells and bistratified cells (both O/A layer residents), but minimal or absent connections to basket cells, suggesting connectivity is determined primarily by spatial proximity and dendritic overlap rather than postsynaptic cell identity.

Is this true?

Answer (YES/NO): NO